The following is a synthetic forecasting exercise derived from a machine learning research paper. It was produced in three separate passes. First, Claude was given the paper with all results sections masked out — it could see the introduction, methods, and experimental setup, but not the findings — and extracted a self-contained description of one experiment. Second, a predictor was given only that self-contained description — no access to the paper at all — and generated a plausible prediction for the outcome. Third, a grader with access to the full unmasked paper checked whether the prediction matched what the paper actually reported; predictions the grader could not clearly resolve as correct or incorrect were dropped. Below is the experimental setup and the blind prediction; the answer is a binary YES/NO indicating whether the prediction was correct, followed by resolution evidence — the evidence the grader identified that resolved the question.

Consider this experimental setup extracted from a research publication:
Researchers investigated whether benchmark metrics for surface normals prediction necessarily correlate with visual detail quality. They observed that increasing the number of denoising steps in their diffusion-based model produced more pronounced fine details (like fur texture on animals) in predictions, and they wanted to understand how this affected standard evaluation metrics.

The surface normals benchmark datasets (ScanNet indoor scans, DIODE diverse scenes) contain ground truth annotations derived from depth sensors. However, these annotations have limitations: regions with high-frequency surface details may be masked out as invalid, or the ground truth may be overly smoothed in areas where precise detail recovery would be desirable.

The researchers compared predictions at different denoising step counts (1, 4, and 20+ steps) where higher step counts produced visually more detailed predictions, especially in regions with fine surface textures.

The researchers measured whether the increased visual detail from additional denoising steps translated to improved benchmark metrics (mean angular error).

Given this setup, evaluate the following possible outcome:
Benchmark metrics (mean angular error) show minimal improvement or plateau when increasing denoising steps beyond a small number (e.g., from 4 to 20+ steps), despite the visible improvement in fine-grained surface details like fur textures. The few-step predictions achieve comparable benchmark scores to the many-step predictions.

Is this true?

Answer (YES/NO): YES